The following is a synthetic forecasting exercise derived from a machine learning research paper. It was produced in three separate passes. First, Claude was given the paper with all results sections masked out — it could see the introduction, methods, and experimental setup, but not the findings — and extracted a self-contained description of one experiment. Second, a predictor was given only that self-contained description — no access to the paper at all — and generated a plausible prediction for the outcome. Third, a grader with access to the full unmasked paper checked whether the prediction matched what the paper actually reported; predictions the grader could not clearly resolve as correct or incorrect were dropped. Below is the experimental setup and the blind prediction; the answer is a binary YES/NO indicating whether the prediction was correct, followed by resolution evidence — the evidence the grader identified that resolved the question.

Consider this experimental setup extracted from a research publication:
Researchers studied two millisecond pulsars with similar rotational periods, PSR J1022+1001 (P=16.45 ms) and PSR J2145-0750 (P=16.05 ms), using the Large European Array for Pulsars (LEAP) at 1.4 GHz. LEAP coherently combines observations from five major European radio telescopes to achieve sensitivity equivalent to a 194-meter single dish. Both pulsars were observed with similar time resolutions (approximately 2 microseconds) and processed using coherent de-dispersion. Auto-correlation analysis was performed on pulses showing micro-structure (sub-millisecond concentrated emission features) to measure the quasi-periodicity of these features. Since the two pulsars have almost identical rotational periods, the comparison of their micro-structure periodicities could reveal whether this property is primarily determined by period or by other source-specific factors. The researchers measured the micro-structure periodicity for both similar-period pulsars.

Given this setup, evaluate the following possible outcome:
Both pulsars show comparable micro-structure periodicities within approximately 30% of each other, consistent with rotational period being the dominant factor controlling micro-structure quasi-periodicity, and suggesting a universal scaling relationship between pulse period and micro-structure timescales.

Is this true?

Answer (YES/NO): YES